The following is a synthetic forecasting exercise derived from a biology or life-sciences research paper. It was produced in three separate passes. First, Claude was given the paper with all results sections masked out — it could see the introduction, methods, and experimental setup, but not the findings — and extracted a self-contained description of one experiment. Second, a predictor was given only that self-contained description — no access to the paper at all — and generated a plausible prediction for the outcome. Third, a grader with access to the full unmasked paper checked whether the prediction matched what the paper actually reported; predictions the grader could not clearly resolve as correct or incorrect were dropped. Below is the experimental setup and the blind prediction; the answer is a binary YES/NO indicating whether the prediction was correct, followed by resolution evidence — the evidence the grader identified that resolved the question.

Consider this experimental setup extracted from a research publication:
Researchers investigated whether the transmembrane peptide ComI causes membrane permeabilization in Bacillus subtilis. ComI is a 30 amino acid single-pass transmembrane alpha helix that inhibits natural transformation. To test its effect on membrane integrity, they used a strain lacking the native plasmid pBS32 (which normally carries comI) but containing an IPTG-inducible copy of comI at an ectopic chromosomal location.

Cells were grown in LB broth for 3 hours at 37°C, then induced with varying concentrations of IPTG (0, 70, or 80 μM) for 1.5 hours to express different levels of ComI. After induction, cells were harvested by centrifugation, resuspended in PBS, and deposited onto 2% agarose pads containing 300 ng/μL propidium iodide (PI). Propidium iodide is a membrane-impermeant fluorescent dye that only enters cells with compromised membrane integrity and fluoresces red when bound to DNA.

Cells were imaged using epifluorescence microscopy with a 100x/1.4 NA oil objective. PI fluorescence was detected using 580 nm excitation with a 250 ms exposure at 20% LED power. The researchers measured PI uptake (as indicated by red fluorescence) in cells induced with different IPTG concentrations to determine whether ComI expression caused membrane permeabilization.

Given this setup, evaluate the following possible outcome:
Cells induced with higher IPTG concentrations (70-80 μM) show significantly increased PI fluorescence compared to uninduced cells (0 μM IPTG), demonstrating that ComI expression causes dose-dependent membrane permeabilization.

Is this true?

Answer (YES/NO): YES